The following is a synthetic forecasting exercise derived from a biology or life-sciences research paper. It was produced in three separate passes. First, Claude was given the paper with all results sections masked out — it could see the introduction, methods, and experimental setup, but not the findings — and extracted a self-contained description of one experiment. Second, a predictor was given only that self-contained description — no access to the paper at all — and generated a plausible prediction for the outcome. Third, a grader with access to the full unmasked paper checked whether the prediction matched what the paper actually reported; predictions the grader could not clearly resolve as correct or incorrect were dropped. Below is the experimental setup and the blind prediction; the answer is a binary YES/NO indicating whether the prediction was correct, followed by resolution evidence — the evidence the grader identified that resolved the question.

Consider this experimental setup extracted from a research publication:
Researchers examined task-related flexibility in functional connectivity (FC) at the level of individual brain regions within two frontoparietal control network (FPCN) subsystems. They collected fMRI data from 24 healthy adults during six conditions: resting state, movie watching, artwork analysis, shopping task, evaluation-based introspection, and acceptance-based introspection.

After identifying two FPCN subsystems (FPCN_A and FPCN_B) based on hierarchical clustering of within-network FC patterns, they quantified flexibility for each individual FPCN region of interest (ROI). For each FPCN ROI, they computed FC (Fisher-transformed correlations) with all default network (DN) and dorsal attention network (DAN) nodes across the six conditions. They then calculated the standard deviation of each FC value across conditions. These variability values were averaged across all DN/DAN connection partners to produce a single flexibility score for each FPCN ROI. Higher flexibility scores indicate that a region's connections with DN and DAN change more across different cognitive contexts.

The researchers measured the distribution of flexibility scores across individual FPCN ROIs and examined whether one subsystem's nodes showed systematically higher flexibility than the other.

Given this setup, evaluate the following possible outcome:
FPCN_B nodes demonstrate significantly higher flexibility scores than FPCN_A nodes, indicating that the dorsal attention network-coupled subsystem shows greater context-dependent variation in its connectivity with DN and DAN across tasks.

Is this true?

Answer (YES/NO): YES